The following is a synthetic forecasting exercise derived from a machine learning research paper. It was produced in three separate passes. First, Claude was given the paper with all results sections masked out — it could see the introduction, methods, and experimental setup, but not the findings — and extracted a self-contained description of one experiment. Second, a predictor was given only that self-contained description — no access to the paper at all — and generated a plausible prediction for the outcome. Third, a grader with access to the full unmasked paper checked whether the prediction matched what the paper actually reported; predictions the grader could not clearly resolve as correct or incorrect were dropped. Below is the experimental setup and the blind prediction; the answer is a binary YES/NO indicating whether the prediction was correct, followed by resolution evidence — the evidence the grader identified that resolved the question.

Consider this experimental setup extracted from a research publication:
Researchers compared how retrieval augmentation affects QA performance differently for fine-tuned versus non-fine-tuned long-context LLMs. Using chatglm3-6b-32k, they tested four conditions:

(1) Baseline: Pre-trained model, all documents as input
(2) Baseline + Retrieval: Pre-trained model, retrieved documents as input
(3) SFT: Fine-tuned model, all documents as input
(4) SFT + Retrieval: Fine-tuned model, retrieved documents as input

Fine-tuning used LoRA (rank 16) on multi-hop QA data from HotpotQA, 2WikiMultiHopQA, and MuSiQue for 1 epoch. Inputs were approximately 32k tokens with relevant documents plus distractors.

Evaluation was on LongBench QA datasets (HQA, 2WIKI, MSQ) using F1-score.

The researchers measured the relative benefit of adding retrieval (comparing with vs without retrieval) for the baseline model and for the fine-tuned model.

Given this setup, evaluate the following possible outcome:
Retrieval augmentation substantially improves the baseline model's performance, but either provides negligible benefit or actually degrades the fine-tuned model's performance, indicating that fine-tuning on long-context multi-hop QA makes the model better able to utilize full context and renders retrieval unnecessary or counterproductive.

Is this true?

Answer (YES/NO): YES